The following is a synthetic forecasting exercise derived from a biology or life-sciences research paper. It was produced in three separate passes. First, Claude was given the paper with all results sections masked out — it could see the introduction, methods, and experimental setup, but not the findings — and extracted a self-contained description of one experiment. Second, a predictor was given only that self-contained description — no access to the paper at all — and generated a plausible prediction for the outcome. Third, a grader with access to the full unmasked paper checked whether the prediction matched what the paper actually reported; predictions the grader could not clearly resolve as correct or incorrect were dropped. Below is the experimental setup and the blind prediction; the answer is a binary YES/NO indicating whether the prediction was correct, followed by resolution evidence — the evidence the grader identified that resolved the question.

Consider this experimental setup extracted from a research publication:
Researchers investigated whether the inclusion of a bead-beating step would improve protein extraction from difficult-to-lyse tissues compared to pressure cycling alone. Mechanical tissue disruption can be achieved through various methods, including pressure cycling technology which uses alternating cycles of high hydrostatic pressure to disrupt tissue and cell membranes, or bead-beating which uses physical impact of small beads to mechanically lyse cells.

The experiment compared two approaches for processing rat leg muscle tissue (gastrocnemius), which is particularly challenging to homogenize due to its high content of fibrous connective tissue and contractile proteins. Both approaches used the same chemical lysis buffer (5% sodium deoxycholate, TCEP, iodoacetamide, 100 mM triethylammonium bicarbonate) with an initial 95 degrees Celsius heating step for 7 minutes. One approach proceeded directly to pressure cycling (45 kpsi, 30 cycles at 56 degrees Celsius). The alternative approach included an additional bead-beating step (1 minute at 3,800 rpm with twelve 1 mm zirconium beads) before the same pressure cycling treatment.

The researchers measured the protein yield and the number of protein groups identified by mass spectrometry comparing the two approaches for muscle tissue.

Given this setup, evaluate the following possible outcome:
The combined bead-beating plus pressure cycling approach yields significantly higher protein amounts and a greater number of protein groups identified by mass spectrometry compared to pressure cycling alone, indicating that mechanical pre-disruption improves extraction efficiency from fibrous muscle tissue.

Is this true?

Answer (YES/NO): YES